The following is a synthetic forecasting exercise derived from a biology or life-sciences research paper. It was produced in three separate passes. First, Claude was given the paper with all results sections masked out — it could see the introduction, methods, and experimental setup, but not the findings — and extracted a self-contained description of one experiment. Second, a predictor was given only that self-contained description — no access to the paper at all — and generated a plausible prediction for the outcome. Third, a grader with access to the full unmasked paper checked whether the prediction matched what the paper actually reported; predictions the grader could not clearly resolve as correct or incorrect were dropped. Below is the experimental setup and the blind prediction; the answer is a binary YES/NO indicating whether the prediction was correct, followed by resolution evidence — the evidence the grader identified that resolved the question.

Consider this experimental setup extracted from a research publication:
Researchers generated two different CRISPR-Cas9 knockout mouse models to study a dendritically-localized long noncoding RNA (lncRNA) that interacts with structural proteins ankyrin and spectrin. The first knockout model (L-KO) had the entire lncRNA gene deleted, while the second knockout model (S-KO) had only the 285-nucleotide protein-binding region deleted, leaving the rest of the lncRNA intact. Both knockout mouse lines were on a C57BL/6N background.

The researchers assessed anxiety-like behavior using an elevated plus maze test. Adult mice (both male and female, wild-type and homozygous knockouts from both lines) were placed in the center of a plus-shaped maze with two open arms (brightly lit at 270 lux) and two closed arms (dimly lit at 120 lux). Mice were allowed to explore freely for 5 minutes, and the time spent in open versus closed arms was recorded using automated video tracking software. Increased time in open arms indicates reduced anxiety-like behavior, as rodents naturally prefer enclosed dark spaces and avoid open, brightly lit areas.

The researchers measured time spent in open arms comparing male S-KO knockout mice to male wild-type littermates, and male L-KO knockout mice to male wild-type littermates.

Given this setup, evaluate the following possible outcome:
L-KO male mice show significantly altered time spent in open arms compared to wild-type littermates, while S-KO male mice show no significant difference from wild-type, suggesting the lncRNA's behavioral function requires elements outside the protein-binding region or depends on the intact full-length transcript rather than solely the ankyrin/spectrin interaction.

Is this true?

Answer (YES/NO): NO